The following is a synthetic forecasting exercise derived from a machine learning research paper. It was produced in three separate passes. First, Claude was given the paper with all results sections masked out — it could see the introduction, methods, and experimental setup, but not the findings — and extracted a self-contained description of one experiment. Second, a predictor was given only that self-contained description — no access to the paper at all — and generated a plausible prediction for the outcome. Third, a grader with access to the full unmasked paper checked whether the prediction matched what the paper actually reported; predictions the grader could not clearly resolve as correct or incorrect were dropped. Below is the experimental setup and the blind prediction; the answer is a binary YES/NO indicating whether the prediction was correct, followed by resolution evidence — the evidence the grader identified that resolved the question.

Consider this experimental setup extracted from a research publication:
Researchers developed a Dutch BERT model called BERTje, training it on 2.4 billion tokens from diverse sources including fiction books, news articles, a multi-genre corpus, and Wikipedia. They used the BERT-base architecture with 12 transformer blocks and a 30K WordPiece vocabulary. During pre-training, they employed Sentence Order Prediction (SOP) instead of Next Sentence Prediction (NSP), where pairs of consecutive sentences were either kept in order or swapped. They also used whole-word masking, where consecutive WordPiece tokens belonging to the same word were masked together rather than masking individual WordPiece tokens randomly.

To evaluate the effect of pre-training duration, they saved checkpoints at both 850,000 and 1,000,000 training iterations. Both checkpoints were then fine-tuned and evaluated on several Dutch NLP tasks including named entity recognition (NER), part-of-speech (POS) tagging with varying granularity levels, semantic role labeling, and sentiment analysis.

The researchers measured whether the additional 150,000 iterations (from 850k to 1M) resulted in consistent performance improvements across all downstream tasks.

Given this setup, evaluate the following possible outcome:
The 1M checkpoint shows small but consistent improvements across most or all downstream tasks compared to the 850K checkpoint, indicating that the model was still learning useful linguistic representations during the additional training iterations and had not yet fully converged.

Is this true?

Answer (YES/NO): NO